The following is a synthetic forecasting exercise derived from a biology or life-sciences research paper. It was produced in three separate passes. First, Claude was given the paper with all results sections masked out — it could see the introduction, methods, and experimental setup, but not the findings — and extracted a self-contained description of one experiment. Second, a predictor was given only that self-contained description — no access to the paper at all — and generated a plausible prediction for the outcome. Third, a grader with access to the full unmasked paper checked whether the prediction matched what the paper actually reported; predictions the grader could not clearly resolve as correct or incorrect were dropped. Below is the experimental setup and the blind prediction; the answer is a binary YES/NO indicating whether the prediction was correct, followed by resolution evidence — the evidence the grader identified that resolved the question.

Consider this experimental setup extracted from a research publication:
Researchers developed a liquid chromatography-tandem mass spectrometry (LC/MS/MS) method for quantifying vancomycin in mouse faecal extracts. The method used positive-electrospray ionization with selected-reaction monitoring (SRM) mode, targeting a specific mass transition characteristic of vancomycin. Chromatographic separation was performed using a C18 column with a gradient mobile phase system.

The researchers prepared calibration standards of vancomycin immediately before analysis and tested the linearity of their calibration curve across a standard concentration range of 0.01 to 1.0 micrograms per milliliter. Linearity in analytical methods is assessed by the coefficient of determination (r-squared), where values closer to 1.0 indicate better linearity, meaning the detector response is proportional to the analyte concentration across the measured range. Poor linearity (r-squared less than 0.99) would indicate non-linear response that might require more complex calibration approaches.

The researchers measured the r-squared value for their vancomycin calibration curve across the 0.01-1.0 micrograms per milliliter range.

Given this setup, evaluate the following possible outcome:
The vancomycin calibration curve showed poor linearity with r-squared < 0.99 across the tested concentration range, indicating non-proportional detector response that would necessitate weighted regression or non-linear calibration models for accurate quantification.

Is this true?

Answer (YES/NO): NO